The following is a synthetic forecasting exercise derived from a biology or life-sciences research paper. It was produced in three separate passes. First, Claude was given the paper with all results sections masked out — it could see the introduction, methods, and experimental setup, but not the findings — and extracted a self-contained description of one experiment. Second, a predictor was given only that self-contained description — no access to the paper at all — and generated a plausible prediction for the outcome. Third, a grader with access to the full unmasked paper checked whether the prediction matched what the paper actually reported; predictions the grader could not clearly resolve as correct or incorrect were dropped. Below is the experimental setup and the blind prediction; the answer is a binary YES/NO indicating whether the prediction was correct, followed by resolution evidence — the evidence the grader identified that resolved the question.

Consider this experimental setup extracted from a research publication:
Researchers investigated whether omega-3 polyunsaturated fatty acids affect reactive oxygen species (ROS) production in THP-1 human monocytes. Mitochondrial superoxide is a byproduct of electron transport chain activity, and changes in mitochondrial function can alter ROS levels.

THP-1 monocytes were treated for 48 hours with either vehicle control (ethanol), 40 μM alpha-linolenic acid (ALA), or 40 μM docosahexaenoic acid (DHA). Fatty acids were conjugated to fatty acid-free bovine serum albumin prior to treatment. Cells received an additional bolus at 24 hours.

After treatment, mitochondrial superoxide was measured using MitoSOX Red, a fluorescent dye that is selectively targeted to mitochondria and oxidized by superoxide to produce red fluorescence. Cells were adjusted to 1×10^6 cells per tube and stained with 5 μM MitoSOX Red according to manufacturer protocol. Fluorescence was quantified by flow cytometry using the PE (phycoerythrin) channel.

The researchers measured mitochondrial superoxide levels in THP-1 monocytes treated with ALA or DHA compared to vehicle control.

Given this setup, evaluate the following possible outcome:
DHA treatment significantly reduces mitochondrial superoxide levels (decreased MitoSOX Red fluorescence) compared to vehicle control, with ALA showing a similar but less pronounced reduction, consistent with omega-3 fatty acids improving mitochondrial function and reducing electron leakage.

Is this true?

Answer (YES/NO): NO